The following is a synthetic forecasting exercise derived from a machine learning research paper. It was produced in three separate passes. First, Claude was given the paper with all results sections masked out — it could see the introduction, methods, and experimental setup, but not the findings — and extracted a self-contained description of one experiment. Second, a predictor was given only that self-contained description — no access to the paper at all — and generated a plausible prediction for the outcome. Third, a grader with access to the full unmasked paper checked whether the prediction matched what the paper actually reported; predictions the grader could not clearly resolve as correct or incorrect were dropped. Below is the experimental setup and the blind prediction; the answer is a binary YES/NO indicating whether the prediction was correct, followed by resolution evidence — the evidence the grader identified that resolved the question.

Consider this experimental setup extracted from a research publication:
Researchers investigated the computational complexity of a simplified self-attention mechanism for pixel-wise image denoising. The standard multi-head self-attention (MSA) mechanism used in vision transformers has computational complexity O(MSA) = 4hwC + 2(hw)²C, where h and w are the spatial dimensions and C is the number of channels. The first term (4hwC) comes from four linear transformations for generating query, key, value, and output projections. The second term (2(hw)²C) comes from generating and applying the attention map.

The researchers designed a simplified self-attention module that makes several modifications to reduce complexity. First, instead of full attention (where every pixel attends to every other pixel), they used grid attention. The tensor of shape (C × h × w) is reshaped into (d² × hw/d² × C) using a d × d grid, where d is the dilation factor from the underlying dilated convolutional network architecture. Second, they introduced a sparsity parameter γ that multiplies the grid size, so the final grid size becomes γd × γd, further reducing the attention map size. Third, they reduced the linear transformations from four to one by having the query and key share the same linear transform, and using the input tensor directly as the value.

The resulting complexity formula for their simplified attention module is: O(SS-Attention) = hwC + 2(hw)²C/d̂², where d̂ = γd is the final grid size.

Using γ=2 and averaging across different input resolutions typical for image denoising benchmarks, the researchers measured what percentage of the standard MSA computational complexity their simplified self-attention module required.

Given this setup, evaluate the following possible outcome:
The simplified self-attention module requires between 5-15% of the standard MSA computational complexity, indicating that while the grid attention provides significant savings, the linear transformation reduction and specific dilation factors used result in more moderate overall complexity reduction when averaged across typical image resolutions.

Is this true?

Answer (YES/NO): NO